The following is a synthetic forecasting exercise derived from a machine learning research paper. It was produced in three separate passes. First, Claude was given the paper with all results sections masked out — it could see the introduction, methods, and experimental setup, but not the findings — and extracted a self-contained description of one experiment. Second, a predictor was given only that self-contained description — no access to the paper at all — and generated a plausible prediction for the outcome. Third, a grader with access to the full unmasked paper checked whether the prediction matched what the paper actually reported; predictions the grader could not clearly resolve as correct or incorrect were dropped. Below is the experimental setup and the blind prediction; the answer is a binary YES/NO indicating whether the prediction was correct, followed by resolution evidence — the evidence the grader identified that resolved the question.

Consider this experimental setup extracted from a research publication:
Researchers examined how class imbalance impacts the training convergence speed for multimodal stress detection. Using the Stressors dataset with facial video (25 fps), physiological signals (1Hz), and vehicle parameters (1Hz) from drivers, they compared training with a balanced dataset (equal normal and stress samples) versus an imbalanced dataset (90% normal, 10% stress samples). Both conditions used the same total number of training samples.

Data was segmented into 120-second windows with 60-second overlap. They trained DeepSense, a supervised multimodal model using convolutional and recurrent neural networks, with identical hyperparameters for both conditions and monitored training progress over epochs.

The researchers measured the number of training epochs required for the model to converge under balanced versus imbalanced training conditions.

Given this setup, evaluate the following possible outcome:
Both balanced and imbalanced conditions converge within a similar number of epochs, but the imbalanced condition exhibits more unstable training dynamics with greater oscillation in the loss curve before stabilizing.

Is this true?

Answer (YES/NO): NO